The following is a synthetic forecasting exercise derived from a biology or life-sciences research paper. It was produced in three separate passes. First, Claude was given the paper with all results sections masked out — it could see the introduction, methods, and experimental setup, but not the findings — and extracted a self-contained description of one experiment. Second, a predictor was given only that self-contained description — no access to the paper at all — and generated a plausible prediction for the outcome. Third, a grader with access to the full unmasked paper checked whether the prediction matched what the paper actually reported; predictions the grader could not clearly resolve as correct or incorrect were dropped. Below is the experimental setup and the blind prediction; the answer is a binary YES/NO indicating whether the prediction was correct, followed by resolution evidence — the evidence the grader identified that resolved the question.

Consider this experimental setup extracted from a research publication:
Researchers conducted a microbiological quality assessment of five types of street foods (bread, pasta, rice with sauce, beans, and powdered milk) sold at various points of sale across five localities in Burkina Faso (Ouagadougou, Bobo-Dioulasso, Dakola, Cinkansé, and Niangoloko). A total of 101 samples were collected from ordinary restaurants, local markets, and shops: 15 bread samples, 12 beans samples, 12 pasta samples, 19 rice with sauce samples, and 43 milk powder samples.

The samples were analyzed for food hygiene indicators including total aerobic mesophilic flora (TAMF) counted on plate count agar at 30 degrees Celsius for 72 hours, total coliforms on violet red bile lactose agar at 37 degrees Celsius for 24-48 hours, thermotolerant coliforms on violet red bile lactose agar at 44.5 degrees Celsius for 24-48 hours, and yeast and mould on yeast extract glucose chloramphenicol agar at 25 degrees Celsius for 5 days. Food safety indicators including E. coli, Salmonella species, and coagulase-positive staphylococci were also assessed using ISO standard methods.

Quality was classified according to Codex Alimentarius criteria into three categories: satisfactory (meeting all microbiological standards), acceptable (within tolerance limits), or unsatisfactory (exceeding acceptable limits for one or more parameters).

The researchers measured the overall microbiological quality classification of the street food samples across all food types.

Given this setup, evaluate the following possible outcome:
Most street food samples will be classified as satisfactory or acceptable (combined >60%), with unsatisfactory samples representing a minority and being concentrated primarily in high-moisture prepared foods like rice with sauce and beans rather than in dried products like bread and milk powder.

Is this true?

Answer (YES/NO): NO